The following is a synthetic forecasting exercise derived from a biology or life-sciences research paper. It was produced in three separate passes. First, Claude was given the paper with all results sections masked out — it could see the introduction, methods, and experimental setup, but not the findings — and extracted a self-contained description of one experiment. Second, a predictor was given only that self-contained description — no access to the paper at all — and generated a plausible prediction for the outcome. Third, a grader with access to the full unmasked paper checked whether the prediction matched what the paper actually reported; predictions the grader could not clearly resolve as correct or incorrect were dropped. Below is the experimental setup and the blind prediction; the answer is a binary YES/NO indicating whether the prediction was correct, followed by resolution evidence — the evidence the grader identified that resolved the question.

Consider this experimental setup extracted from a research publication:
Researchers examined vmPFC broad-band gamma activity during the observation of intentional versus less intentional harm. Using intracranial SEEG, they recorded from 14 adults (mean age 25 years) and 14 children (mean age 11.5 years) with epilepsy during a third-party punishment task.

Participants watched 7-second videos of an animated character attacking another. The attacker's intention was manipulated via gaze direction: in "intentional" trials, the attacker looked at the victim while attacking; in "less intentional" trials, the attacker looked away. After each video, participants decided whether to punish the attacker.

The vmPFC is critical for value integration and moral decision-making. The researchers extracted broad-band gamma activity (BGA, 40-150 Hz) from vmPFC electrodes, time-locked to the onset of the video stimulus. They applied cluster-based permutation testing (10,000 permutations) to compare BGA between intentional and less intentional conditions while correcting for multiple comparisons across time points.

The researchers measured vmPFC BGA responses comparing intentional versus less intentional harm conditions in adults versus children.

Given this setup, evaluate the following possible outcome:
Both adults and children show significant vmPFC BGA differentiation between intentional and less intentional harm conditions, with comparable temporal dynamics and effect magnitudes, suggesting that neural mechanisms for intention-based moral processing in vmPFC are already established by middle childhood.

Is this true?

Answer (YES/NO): NO